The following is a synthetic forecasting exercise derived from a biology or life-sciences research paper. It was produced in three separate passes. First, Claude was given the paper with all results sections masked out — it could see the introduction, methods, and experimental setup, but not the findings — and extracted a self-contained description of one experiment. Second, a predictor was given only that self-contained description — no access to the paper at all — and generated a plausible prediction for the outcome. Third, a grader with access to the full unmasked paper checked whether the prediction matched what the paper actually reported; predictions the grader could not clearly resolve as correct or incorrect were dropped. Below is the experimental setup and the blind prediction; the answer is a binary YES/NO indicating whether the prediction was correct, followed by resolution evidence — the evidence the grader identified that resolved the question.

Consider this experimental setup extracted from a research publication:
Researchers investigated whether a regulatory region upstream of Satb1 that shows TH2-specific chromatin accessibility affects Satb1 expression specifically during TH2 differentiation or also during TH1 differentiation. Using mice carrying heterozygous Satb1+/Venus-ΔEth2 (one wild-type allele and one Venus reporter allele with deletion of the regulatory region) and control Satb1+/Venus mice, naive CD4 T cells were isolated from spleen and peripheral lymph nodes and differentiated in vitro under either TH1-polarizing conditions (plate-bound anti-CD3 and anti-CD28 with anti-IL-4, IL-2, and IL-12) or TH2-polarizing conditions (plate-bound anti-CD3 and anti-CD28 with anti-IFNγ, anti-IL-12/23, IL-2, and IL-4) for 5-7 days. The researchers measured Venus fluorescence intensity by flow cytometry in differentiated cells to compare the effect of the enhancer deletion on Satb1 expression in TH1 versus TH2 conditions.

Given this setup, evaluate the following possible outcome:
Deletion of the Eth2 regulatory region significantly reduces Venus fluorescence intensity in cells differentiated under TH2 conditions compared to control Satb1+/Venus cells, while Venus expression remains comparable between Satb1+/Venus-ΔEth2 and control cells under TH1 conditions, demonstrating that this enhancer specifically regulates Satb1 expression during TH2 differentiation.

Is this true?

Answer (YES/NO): YES